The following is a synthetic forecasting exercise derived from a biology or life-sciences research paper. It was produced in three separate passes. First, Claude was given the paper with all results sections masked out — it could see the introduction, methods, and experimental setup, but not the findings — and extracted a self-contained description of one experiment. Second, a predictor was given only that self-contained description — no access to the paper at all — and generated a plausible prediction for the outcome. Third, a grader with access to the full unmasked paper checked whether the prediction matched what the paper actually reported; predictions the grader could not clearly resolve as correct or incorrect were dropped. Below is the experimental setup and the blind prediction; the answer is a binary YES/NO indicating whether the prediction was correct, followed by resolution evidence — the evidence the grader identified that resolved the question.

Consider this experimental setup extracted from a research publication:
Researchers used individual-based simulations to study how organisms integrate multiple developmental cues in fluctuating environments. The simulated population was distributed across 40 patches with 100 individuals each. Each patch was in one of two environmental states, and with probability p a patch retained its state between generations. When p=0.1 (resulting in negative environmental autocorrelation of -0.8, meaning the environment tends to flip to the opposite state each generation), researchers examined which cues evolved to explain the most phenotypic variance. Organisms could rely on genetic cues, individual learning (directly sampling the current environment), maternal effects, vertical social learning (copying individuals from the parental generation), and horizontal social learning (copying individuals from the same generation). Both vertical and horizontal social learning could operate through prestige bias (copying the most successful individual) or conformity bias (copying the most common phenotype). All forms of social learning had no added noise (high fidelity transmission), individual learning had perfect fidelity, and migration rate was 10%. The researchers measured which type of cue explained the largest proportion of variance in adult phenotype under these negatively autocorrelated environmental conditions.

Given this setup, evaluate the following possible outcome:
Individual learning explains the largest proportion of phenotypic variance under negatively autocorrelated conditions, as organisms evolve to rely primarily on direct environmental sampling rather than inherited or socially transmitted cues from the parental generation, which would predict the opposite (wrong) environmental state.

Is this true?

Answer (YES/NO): NO